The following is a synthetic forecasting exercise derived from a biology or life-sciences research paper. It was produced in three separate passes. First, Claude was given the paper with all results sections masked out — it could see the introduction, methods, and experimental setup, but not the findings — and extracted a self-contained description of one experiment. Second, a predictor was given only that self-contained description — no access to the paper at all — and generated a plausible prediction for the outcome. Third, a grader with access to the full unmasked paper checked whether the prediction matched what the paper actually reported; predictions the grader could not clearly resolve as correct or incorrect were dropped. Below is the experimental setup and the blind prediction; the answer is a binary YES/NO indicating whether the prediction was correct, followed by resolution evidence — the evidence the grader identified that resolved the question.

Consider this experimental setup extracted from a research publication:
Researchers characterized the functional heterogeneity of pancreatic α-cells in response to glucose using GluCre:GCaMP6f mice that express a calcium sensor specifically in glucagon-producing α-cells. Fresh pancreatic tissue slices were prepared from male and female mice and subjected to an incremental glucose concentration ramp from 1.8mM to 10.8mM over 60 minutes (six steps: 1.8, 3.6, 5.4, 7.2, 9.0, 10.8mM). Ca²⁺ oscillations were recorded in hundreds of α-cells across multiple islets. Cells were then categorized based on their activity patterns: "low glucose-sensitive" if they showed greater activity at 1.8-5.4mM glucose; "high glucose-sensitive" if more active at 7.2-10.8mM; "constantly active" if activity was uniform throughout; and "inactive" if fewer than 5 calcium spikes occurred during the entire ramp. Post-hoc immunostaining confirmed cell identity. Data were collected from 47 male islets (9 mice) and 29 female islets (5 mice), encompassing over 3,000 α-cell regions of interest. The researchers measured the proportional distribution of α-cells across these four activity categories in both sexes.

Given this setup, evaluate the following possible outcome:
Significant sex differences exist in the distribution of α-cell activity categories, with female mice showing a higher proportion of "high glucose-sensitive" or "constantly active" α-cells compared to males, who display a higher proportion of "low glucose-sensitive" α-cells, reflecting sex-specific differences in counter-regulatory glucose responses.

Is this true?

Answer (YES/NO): NO